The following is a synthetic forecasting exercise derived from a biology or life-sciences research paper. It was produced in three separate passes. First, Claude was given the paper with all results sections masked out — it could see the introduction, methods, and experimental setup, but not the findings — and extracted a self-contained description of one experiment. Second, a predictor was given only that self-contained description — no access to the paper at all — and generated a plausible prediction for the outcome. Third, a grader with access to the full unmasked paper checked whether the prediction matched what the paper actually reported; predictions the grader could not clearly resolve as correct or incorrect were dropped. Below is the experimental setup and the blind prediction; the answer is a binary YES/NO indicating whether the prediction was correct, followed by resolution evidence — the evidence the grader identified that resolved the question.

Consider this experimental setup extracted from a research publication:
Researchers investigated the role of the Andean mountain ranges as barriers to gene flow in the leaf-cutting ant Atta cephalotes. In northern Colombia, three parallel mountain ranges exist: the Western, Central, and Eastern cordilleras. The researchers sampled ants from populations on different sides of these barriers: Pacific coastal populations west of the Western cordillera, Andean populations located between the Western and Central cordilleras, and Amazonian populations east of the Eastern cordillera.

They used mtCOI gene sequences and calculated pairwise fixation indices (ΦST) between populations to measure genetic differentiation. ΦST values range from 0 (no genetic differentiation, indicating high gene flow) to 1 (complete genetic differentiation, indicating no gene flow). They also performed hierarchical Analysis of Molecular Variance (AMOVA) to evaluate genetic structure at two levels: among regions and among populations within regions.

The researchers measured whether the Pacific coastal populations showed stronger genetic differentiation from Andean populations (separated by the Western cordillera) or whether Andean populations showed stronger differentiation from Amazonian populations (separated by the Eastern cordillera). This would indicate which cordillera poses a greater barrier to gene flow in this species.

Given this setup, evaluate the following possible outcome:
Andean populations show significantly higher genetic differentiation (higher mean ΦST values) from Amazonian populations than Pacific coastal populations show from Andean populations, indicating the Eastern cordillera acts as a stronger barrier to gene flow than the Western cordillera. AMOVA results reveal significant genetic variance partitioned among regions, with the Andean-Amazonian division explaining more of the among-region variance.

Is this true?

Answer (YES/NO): YES